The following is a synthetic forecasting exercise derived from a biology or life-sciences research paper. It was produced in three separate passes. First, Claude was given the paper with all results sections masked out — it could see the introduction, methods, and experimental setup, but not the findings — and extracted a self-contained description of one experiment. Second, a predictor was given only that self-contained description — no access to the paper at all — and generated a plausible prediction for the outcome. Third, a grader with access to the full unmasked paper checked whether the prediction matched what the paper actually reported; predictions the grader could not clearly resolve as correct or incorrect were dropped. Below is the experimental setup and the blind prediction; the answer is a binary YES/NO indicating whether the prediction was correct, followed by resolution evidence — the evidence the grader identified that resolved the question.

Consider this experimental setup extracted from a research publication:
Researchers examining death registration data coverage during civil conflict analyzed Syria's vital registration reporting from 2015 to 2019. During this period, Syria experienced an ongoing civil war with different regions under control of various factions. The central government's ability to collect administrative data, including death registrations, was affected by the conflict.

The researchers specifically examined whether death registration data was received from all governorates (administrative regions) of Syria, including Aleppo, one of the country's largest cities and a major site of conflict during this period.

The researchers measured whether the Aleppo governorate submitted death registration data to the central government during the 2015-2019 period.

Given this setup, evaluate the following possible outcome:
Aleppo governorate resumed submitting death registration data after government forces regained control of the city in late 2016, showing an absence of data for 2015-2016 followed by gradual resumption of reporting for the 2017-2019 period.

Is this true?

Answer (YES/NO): NO